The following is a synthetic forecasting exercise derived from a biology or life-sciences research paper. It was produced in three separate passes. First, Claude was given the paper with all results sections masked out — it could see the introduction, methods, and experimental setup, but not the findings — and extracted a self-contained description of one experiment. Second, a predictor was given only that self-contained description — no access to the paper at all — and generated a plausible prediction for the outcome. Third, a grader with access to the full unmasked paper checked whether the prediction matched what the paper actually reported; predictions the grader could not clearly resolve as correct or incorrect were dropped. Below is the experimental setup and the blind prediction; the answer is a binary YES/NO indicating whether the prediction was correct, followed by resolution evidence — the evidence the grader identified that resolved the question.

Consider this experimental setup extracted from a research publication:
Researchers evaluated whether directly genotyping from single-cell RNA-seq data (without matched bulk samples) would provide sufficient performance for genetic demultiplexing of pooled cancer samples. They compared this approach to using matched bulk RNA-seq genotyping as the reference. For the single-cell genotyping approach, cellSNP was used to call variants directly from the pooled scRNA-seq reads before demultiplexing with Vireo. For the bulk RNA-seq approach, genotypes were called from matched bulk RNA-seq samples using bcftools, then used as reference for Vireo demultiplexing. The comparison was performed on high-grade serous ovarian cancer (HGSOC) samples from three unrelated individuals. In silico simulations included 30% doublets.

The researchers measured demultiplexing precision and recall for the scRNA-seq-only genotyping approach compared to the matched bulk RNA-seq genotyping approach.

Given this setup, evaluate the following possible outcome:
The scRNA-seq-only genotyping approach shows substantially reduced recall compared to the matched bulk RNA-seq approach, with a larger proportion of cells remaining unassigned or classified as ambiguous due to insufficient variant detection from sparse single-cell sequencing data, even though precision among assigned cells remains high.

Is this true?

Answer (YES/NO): NO